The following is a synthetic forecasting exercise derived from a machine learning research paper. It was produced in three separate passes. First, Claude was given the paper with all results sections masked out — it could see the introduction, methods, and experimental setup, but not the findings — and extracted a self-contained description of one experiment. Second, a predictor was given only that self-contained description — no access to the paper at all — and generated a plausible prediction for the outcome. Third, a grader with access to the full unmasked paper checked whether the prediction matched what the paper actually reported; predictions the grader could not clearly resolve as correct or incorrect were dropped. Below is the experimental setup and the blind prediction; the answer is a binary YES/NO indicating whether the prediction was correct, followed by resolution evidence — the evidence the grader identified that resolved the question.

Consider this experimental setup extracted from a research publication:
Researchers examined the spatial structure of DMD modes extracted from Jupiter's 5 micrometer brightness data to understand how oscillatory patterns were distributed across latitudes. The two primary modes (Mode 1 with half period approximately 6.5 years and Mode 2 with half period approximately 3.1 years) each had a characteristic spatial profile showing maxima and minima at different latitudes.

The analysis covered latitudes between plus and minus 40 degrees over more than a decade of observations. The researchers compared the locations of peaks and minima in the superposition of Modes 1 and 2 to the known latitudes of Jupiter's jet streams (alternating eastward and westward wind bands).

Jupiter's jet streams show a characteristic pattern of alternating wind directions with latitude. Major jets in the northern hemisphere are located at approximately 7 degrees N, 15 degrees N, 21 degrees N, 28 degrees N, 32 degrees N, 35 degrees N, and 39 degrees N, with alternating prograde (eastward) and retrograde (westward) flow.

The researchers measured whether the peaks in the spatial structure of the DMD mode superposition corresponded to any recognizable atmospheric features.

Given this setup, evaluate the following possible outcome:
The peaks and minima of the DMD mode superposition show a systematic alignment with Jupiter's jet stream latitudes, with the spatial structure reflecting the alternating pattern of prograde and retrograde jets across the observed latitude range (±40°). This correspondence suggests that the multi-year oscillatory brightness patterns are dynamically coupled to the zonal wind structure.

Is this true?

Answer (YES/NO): YES